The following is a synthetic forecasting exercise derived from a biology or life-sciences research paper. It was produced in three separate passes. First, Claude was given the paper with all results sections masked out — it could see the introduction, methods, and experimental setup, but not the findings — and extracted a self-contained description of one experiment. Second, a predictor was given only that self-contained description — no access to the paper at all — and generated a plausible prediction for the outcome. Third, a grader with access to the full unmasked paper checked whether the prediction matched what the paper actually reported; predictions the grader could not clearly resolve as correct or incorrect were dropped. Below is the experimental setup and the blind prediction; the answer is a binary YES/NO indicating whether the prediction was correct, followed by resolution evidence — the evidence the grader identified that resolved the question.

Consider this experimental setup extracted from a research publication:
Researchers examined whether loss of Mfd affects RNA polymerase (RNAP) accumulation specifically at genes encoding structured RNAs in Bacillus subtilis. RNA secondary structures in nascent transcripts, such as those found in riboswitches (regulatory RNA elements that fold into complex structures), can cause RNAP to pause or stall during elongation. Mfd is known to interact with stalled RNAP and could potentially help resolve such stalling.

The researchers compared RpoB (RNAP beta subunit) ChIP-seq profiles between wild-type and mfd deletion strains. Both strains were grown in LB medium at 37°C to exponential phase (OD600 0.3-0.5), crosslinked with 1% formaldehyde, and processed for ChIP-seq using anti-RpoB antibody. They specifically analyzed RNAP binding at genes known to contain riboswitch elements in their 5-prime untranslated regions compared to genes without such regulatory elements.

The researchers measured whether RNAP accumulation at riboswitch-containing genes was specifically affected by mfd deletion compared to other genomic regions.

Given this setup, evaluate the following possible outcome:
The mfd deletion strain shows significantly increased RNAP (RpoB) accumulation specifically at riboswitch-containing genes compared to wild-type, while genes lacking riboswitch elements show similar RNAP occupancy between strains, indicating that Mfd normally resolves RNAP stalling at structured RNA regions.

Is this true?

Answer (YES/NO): YES